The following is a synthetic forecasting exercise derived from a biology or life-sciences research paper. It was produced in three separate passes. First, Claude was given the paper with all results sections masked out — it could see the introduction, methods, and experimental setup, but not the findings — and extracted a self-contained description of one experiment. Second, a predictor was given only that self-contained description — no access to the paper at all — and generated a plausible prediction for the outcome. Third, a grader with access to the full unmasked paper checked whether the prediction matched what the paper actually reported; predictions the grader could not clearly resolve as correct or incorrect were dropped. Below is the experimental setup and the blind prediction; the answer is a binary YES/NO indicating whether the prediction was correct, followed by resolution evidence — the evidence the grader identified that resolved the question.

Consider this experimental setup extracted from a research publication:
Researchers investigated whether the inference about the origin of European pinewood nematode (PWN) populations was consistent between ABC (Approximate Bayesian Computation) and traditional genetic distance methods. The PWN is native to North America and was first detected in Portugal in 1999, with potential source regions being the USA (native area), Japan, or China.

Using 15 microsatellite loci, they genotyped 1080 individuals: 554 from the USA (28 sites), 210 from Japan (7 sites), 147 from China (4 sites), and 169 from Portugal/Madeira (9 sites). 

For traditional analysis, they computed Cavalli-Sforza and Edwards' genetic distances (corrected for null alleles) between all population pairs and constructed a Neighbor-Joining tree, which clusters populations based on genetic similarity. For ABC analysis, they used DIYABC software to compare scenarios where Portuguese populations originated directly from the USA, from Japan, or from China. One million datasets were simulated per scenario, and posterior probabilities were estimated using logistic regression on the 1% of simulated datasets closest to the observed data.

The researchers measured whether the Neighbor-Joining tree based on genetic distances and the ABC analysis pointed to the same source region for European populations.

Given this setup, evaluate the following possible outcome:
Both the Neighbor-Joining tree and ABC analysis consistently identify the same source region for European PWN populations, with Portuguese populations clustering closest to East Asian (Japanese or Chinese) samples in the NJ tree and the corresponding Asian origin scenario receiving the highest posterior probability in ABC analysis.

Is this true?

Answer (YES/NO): NO